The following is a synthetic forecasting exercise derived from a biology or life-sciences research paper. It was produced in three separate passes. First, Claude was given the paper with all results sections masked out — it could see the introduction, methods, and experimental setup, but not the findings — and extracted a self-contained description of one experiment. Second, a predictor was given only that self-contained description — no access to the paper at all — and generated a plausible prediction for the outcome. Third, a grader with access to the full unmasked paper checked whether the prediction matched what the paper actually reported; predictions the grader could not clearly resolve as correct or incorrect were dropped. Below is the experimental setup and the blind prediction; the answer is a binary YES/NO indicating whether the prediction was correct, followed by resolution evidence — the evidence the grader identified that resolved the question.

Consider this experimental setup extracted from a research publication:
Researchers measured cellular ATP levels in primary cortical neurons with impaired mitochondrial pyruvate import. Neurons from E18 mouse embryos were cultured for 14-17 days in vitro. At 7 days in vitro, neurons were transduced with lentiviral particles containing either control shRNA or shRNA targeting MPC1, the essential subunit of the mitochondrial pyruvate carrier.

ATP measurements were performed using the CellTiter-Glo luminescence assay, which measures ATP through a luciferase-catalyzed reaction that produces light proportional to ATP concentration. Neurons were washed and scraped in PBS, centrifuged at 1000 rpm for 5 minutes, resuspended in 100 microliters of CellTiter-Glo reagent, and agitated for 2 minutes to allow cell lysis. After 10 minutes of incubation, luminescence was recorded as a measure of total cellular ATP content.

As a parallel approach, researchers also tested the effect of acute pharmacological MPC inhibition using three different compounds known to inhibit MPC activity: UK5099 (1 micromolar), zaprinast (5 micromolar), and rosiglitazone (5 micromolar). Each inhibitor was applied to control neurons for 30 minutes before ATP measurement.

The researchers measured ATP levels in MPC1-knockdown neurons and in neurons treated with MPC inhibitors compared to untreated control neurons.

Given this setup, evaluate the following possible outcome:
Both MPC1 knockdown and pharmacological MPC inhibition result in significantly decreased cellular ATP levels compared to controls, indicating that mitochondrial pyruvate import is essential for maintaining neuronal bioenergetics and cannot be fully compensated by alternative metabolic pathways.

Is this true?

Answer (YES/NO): YES